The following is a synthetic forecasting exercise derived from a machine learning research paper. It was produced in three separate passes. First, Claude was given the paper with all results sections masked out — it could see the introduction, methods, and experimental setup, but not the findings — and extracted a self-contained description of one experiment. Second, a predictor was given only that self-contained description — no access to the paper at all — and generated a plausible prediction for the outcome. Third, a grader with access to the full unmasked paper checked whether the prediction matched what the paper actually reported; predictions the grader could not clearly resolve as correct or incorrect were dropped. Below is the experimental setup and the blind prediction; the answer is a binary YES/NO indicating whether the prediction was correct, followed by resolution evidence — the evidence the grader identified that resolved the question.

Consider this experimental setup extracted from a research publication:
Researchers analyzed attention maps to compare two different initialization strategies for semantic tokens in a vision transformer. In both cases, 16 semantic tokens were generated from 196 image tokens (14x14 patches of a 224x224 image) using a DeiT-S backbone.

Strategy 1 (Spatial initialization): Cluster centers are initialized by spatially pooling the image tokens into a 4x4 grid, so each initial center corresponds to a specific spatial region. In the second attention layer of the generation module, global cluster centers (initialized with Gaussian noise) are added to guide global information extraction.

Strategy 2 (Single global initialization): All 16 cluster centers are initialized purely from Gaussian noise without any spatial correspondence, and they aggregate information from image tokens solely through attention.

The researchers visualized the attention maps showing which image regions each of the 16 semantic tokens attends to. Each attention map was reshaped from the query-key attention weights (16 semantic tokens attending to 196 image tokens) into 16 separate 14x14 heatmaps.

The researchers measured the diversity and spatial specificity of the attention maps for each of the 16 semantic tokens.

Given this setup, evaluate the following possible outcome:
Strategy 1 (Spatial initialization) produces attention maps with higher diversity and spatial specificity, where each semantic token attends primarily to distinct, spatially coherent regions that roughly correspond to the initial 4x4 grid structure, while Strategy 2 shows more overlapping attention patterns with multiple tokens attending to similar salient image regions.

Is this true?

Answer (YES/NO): YES